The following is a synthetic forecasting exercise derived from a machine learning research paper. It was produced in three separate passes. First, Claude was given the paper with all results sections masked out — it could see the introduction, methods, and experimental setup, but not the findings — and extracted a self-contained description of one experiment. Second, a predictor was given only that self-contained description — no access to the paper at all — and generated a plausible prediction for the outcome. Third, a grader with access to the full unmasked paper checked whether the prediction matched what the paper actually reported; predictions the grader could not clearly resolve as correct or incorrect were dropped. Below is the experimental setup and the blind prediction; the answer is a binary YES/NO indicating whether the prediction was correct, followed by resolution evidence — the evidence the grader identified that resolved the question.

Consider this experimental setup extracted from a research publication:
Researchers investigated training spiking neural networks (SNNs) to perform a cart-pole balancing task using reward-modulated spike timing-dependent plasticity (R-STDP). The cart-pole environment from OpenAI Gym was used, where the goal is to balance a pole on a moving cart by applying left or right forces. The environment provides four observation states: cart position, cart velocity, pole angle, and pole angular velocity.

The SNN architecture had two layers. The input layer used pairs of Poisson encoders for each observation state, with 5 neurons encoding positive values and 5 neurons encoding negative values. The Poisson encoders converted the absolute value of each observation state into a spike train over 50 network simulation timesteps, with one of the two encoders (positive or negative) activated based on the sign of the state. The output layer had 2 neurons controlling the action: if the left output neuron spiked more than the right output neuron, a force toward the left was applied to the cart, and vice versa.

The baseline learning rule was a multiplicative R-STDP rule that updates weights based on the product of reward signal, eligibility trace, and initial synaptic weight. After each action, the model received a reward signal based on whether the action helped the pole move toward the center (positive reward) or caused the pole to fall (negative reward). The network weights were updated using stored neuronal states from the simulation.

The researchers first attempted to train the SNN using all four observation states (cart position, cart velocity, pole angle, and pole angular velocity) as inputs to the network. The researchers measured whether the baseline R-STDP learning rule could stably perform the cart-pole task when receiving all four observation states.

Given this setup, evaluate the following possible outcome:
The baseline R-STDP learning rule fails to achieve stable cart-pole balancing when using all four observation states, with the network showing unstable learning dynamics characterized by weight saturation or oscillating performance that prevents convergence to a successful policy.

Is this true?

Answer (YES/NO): NO